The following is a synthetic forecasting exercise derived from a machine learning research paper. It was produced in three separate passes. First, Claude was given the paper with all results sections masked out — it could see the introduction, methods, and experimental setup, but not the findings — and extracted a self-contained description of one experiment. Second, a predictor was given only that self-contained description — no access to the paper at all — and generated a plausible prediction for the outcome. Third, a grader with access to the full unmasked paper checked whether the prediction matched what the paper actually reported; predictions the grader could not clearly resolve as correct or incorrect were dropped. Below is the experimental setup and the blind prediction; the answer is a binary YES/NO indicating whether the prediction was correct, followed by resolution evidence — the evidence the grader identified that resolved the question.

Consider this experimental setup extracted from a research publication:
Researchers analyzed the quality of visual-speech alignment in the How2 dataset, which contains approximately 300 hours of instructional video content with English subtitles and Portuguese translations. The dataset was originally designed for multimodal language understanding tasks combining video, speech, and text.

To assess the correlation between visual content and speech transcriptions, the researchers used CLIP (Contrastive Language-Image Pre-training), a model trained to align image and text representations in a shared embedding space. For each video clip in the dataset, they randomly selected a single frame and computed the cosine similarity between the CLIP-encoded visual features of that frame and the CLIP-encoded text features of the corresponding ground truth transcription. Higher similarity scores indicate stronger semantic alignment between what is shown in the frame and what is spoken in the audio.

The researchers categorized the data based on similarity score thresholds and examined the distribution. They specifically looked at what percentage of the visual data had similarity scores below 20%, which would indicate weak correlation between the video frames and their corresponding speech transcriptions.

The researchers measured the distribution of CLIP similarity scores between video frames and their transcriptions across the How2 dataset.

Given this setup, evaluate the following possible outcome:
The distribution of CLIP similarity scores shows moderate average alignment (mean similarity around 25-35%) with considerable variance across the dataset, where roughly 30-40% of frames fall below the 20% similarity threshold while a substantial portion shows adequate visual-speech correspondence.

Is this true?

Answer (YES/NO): NO